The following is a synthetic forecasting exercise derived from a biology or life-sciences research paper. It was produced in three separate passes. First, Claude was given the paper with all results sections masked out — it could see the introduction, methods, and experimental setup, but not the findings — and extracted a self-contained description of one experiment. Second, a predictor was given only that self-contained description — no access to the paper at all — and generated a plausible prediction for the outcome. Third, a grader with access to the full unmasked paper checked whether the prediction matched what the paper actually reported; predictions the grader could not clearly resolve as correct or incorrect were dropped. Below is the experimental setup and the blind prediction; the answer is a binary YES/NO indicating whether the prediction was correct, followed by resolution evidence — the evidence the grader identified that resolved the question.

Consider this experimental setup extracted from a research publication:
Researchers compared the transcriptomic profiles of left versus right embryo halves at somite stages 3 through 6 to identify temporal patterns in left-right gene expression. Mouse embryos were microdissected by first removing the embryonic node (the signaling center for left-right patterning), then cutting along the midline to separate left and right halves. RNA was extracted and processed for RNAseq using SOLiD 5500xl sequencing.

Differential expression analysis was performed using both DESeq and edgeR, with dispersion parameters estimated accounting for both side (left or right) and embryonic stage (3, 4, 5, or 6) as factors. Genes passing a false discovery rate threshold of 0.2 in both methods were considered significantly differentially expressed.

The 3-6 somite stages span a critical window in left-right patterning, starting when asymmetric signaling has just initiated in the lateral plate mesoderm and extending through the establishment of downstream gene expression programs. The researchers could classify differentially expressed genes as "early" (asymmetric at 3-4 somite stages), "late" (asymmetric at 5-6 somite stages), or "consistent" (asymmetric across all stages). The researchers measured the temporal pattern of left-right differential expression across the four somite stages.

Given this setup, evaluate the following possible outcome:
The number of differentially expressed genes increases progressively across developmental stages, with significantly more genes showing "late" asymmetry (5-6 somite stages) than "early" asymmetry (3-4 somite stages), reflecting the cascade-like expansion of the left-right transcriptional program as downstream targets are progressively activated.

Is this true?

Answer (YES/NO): NO